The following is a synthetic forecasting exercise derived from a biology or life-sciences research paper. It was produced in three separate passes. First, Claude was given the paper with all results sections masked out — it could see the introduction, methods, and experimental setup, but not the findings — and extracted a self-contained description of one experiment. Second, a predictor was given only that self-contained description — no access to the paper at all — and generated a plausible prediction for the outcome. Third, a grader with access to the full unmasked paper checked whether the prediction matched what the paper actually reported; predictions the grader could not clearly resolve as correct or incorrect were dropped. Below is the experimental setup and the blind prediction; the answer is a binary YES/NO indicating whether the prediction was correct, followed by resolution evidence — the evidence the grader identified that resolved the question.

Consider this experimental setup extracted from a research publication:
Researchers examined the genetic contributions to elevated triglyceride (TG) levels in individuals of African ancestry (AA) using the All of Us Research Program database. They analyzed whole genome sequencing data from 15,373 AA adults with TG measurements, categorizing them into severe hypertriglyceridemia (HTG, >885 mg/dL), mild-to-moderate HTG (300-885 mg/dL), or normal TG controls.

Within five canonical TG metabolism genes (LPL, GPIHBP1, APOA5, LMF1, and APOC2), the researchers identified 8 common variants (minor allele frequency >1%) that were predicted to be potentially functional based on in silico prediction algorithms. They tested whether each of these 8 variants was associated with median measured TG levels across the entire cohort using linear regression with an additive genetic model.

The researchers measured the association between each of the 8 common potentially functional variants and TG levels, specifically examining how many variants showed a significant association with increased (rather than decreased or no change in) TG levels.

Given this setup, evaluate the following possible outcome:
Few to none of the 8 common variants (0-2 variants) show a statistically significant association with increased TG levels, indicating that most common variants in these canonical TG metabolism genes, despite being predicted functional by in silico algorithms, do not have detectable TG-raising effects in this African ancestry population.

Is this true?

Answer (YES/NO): YES